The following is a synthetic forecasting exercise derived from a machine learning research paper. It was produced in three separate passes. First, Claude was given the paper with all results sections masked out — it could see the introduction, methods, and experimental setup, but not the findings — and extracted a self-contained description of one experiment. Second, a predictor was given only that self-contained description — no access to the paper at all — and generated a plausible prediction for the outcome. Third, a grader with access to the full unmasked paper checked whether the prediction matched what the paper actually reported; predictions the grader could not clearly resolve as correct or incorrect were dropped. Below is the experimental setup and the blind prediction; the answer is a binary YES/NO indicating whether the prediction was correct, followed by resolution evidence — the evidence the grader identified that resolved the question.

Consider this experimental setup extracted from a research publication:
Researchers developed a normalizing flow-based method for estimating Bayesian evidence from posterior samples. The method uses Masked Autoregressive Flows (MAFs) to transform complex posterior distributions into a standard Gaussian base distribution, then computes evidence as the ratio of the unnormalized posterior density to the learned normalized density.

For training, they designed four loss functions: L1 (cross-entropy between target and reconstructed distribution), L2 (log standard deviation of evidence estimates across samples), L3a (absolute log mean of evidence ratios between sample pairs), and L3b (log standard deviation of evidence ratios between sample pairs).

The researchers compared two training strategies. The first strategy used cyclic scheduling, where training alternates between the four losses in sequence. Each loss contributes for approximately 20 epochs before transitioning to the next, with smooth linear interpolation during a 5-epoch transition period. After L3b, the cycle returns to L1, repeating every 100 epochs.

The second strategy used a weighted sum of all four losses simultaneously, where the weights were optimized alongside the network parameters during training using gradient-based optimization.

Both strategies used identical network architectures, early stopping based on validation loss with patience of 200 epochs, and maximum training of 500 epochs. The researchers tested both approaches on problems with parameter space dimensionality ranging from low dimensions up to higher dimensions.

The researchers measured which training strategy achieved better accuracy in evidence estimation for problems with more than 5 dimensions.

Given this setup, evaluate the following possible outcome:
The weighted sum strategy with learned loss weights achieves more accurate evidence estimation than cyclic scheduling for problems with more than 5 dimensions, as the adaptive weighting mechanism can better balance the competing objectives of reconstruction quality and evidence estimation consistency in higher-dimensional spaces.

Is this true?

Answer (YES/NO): NO